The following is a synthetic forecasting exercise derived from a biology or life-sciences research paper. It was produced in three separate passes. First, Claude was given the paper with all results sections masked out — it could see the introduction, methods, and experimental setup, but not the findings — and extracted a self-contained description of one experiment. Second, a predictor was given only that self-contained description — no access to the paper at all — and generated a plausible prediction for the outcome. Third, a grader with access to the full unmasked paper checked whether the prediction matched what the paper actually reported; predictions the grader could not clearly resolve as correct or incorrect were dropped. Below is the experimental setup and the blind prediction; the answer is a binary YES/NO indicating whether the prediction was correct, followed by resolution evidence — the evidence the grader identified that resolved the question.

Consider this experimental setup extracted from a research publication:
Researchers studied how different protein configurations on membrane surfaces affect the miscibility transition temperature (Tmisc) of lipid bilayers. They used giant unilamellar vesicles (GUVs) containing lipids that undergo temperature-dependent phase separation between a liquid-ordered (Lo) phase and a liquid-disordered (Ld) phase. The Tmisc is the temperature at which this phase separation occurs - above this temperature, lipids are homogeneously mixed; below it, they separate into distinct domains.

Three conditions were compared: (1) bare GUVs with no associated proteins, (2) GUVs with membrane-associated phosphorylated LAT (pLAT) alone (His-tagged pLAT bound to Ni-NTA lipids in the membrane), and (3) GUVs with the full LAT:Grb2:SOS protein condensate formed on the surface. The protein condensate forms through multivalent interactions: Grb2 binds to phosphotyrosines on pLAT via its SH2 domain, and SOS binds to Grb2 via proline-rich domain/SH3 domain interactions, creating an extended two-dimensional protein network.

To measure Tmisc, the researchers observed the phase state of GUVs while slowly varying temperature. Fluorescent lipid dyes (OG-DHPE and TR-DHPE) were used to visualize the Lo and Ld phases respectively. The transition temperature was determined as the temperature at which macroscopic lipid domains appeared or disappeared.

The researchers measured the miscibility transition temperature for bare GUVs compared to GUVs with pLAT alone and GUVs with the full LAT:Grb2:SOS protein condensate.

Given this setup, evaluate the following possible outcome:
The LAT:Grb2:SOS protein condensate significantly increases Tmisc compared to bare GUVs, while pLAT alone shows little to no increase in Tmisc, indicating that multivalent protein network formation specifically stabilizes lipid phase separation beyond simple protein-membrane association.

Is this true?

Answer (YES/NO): YES